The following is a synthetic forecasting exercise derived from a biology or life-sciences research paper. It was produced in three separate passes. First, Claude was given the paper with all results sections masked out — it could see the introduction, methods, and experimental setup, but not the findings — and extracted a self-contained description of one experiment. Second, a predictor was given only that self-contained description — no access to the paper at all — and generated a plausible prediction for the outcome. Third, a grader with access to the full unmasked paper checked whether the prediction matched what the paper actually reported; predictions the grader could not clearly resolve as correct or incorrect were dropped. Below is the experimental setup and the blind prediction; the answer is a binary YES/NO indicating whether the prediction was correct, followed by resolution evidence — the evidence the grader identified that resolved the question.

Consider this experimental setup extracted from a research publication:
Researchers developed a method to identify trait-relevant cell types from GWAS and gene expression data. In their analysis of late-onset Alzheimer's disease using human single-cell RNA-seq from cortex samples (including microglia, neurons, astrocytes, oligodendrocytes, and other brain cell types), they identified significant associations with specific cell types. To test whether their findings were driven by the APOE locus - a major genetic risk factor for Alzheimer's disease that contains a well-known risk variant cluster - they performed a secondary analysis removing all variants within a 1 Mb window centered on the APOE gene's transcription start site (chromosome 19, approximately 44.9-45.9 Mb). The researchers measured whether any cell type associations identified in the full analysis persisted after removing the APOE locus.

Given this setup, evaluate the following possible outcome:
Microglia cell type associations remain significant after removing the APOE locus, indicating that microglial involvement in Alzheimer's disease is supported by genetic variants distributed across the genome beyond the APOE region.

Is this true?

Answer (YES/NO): YES